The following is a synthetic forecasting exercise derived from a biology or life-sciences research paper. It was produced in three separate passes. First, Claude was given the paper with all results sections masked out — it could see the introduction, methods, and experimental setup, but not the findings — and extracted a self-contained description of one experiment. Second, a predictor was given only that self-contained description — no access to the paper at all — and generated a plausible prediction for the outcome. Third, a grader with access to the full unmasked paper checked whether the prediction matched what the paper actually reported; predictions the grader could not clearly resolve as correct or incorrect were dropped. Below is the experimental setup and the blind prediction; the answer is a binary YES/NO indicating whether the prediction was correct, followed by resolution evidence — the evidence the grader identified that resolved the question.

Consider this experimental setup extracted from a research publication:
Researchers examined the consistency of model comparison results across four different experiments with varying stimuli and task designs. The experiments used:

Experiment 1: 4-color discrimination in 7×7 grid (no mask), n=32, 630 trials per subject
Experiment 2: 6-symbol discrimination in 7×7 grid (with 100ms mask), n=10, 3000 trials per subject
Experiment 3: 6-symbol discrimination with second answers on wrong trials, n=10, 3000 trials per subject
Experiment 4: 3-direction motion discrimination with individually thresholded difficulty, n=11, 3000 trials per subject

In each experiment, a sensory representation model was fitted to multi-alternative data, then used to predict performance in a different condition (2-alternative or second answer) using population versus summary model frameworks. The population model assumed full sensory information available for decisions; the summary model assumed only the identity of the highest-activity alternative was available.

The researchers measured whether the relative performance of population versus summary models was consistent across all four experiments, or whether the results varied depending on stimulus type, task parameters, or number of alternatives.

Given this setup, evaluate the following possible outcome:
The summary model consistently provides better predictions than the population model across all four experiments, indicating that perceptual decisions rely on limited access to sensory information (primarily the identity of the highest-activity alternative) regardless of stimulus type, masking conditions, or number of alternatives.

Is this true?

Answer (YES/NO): YES